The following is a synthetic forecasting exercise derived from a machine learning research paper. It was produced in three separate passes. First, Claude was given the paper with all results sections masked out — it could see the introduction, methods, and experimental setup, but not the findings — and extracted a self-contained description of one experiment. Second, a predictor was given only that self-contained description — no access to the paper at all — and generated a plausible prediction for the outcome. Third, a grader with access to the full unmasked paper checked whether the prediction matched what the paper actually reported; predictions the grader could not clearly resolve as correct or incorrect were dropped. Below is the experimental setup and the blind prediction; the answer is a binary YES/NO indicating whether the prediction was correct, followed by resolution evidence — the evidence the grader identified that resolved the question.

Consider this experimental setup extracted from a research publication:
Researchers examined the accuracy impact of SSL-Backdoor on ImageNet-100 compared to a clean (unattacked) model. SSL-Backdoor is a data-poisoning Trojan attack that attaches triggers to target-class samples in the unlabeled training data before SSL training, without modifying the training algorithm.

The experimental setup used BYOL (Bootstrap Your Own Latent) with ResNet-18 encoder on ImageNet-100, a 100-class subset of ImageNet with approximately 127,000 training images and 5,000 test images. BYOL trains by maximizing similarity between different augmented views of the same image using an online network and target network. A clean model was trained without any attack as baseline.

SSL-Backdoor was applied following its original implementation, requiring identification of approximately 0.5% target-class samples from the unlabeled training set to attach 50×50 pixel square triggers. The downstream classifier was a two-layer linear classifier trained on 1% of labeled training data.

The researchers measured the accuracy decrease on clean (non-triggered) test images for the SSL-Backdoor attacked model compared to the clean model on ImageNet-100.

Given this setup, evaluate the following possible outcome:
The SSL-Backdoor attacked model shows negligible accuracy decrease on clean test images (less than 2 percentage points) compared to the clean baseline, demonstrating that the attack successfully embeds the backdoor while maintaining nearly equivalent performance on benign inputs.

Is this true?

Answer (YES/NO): NO